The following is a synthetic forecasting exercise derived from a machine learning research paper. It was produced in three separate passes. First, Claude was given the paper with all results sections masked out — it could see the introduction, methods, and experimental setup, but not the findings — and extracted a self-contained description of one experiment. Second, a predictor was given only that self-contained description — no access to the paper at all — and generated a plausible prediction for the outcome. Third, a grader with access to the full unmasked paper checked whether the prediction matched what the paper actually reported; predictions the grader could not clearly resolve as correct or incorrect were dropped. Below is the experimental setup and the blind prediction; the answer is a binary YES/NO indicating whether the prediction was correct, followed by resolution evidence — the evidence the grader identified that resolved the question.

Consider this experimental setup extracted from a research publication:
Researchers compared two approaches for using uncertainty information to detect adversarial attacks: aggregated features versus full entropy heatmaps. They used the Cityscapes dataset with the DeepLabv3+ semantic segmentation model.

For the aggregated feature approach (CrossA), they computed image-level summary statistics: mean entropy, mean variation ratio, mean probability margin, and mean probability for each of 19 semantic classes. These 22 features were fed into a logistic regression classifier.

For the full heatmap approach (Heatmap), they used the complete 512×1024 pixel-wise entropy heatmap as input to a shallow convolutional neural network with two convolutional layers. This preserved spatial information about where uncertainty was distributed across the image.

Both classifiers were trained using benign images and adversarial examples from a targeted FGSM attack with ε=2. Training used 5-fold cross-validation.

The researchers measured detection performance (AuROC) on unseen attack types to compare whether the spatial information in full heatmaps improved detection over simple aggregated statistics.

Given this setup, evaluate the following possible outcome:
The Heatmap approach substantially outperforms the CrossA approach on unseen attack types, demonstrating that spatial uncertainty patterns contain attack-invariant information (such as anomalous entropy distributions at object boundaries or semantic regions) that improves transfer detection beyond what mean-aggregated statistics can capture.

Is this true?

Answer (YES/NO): NO